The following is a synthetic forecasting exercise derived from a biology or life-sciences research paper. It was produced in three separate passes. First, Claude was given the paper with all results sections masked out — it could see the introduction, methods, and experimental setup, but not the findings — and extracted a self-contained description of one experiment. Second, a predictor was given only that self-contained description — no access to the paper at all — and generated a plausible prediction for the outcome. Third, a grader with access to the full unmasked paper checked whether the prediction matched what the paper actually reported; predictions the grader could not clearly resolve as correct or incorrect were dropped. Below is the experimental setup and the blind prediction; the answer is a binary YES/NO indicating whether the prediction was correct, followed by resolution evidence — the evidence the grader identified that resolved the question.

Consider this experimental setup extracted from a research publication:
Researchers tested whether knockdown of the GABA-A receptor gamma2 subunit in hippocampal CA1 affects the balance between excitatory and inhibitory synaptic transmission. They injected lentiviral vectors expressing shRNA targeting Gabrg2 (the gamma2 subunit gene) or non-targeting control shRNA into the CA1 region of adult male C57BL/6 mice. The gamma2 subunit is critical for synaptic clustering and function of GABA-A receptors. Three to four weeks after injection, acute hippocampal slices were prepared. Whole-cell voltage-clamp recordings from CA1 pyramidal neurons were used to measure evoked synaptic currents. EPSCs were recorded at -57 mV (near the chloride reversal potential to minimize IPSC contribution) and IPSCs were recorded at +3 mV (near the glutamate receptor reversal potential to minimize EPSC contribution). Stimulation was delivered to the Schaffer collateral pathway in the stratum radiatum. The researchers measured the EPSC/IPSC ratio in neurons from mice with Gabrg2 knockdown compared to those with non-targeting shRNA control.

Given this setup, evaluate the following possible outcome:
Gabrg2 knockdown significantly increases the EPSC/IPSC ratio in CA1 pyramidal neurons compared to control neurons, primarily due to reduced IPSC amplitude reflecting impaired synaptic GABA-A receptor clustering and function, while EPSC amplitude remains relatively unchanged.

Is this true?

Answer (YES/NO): NO